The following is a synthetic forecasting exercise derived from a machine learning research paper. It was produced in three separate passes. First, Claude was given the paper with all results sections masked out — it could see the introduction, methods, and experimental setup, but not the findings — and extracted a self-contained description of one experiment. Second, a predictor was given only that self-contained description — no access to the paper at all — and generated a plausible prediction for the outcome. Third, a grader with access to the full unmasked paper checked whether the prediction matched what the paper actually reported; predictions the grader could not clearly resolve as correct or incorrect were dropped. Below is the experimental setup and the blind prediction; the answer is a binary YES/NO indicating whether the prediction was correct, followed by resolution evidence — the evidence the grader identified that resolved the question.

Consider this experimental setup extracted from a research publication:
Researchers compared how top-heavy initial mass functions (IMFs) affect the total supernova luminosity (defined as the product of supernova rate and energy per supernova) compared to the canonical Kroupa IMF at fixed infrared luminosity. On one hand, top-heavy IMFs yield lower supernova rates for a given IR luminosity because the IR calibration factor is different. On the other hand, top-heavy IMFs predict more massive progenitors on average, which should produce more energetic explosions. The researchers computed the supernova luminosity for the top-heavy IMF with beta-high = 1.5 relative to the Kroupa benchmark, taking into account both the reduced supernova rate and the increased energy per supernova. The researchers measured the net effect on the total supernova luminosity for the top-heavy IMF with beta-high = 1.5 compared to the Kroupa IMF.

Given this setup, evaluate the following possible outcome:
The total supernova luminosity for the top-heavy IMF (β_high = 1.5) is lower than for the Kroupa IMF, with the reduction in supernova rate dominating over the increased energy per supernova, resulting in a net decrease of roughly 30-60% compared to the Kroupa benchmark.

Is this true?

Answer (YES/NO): NO